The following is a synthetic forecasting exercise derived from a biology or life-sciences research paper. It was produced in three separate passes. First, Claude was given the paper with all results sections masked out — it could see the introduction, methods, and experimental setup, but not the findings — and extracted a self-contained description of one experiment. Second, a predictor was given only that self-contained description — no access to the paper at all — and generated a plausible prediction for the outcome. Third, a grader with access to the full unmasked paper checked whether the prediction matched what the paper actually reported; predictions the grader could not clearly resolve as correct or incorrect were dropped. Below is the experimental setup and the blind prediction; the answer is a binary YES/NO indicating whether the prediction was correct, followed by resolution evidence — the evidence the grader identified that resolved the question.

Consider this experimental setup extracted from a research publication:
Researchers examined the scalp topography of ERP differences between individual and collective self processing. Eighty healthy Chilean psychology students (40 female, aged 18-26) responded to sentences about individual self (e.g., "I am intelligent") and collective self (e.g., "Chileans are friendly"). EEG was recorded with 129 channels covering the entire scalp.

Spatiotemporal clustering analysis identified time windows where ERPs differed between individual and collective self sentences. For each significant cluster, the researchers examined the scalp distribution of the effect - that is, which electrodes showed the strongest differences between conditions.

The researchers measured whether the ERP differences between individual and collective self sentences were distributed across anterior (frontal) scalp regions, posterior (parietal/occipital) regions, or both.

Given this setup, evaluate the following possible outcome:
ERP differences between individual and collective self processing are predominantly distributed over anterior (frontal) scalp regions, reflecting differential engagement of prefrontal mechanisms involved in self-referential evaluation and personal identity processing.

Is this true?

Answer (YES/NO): YES